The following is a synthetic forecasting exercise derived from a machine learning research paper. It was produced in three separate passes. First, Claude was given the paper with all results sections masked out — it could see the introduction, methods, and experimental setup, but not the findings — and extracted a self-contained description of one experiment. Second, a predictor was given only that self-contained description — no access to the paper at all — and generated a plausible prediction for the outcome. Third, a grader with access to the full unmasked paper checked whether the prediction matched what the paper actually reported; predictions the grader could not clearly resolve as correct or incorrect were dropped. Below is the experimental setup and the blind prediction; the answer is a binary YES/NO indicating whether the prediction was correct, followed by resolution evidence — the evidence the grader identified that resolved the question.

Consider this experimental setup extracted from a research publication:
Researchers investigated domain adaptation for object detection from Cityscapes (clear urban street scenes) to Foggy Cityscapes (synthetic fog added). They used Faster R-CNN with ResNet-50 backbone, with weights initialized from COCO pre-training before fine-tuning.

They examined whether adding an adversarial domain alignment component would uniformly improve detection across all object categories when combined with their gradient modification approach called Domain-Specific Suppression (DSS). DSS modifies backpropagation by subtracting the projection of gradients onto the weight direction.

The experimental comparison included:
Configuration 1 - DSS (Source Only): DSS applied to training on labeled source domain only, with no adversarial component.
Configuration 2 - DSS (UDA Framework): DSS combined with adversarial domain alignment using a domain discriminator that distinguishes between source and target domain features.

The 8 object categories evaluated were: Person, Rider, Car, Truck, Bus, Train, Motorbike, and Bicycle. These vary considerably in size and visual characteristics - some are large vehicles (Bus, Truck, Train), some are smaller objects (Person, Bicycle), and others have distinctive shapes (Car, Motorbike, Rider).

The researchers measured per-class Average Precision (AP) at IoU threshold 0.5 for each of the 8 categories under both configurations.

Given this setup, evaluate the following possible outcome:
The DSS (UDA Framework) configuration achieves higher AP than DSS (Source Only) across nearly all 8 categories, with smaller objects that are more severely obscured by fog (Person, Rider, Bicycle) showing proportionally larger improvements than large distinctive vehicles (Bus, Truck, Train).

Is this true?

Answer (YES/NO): NO